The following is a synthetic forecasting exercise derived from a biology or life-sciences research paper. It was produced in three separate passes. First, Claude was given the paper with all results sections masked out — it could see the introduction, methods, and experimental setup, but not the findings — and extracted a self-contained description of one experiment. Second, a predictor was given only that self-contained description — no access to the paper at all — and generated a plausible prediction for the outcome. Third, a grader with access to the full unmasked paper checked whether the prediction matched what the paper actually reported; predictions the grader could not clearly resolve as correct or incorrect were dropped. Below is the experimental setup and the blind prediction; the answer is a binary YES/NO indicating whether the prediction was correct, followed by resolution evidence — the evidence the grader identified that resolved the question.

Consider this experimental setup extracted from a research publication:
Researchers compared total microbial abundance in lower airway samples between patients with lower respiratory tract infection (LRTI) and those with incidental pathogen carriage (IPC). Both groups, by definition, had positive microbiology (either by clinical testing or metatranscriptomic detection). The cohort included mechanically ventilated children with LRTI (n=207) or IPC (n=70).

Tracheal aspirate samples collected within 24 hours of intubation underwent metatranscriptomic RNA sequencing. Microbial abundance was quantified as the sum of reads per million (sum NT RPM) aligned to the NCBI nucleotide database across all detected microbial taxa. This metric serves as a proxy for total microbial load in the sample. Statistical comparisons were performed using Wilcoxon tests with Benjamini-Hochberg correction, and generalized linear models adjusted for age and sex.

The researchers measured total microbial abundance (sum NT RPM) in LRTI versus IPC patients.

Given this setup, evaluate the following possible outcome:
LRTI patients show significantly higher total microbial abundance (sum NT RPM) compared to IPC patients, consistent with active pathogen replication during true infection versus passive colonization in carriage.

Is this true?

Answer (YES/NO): NO